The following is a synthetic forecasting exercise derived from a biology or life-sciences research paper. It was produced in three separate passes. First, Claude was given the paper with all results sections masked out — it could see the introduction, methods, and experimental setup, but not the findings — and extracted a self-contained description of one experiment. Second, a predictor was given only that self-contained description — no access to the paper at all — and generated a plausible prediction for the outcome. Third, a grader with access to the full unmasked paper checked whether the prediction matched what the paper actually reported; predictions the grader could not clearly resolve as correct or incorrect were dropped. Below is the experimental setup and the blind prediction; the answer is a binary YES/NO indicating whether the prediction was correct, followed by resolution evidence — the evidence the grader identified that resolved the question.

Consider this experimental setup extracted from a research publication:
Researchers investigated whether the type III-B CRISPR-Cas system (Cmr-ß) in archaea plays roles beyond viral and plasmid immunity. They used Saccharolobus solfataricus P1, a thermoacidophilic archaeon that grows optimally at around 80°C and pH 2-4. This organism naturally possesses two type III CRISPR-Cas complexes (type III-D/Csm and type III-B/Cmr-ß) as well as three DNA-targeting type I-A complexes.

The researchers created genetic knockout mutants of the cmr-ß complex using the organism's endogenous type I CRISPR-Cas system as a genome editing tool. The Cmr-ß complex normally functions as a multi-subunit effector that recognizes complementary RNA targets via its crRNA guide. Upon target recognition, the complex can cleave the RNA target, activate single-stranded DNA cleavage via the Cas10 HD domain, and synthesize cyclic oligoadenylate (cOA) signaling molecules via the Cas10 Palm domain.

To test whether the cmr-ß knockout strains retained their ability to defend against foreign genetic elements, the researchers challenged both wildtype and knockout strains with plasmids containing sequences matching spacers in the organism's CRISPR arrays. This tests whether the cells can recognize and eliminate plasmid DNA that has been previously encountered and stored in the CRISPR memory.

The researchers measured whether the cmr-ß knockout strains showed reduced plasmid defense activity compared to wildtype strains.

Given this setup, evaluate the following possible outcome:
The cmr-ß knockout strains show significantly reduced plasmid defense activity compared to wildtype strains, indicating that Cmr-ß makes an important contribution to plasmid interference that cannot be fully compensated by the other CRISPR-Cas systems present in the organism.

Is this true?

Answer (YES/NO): NO